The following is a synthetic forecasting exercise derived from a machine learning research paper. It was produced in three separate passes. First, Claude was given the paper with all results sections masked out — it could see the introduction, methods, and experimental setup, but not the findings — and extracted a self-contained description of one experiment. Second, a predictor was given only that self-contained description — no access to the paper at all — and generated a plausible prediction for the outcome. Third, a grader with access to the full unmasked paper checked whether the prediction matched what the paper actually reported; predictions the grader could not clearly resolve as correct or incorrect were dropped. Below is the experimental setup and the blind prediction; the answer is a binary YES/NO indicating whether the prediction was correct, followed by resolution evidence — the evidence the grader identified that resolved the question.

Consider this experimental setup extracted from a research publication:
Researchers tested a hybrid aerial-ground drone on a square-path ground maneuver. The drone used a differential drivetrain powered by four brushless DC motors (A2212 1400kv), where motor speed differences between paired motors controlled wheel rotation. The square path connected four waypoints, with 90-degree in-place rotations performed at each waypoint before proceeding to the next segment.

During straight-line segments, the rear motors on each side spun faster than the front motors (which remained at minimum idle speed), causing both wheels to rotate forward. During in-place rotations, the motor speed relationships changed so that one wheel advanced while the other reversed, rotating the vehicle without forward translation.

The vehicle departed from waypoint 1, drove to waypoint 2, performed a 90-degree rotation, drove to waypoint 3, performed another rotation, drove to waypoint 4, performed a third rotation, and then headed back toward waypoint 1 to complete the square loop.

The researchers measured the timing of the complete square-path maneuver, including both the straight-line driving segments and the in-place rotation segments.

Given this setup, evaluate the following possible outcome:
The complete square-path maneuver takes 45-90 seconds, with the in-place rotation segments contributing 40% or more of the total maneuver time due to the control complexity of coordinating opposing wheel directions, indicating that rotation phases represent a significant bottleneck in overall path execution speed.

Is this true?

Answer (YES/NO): NO